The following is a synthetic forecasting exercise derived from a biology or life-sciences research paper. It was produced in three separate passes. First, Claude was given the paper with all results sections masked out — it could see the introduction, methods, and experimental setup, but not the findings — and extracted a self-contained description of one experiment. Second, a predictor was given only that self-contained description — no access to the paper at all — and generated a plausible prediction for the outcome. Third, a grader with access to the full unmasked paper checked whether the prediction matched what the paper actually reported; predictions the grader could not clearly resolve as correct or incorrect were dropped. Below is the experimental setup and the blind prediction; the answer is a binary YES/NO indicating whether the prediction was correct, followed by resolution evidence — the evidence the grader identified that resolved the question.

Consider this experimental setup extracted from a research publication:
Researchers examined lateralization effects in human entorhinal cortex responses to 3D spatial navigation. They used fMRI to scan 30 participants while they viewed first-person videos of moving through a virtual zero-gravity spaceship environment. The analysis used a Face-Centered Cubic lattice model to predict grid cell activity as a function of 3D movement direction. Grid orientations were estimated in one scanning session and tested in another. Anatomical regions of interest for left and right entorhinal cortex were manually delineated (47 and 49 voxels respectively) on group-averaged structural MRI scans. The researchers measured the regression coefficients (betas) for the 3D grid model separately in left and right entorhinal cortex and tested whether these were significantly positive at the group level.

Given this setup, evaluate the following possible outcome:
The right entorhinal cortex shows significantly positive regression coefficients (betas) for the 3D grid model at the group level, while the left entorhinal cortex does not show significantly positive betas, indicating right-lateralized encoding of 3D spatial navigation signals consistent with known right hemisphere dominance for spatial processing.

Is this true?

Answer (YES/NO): NO